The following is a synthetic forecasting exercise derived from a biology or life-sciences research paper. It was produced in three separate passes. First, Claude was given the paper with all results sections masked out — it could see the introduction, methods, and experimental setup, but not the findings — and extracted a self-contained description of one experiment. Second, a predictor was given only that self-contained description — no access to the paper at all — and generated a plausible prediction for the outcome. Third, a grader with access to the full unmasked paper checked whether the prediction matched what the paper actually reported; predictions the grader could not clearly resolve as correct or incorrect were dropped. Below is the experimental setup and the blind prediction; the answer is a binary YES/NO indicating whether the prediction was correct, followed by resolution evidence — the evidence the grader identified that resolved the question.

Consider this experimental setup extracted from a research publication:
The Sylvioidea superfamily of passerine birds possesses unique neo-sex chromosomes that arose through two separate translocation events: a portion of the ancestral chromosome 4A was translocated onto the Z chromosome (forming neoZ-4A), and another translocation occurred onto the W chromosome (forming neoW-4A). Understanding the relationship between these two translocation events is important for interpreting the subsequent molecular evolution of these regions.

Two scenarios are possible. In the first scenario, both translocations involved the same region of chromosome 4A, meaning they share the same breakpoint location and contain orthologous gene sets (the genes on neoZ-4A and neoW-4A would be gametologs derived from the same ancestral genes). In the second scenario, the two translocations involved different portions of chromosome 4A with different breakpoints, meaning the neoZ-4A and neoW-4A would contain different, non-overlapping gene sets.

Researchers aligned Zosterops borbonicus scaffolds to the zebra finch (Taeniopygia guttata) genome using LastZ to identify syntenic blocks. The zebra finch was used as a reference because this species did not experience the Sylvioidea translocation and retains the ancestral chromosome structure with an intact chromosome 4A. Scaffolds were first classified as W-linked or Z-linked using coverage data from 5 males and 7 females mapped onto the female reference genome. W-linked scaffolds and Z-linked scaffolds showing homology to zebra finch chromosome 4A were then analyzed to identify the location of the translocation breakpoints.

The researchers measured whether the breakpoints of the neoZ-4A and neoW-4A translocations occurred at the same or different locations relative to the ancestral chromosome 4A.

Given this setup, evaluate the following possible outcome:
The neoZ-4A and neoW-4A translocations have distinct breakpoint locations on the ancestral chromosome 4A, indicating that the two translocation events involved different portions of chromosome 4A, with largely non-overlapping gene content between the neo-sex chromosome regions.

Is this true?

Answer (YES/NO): NO